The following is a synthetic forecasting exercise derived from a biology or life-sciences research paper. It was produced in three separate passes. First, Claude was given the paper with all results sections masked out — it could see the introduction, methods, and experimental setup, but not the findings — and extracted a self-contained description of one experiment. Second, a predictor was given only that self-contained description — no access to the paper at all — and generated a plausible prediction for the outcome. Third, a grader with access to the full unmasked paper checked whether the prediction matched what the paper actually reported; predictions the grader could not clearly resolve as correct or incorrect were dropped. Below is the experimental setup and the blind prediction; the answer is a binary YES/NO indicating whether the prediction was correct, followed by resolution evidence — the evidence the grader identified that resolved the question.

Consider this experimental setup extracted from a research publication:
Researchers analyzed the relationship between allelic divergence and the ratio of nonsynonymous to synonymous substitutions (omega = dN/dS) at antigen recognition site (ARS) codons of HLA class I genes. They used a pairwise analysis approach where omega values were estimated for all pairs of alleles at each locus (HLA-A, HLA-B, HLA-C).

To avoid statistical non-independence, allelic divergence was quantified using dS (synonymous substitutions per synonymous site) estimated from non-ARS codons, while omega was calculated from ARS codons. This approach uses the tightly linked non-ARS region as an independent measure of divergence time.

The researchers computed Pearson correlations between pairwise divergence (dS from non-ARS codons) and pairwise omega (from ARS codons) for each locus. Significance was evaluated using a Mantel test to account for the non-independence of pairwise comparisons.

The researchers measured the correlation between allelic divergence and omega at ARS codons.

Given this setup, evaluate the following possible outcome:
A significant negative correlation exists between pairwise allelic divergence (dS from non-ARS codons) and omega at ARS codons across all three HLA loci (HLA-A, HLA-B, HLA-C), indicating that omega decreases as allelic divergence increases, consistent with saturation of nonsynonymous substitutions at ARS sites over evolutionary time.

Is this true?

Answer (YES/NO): NO